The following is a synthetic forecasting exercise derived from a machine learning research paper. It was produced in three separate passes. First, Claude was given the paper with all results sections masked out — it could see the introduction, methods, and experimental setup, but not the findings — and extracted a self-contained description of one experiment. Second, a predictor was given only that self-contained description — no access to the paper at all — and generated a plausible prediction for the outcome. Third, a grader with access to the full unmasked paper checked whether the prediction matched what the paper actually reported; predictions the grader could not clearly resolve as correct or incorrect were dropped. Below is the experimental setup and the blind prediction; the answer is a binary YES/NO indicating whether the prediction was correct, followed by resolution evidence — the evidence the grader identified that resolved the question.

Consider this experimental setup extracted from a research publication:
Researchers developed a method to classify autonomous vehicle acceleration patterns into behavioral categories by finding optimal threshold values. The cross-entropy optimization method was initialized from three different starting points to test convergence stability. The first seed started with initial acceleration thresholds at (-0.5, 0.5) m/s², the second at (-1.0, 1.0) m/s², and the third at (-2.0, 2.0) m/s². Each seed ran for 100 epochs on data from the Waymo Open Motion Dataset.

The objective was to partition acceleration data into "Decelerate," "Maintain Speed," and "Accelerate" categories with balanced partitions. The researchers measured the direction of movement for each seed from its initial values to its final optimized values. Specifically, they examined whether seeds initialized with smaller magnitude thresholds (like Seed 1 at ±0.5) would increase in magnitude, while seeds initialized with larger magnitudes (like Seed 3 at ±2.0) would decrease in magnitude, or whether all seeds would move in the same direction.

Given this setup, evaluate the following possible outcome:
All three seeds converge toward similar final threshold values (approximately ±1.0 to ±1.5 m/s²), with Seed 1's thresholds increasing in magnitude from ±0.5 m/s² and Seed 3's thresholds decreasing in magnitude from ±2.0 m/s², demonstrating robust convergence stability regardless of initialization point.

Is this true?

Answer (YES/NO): YES